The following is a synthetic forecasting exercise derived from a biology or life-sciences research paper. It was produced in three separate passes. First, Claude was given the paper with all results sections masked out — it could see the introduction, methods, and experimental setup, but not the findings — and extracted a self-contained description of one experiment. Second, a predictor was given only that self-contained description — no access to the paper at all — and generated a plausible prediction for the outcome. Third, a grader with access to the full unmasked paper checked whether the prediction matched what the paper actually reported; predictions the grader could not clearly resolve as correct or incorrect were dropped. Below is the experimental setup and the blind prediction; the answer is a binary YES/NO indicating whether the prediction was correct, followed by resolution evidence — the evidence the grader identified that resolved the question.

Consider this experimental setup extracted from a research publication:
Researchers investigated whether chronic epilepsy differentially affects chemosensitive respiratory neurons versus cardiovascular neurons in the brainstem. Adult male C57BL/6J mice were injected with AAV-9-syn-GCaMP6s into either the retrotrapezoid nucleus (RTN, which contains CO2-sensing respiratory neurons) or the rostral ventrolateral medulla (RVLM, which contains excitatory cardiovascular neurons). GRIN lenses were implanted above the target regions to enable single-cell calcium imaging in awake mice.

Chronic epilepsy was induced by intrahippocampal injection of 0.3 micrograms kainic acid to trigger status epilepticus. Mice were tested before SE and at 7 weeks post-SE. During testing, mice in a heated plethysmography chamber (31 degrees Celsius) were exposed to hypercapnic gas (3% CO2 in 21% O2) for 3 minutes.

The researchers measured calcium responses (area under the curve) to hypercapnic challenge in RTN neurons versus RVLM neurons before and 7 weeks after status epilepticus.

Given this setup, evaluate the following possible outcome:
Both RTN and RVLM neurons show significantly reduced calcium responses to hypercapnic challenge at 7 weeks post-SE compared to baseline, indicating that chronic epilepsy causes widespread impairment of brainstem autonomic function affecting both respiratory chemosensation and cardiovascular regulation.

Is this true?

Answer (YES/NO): NO